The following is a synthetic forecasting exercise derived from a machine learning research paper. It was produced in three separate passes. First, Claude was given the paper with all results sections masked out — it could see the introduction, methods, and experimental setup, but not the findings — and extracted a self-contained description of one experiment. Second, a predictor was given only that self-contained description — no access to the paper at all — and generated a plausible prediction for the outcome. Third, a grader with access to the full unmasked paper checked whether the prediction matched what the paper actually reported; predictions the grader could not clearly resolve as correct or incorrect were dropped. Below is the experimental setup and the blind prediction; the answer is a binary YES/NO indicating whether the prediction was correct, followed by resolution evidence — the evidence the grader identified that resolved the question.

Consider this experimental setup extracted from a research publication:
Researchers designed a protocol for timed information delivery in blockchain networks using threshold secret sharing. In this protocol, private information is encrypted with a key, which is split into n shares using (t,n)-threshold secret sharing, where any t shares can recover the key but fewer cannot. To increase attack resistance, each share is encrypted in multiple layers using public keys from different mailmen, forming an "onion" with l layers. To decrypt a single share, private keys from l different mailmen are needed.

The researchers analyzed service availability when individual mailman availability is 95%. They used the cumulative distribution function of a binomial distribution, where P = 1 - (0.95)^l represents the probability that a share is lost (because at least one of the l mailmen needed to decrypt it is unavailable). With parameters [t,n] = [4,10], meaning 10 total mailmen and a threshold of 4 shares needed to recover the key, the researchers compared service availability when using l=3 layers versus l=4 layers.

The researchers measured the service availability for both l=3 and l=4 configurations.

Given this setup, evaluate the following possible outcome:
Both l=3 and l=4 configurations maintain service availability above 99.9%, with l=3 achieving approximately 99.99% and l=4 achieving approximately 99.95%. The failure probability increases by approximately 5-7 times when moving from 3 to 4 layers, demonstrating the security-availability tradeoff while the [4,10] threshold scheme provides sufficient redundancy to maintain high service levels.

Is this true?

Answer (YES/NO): NO